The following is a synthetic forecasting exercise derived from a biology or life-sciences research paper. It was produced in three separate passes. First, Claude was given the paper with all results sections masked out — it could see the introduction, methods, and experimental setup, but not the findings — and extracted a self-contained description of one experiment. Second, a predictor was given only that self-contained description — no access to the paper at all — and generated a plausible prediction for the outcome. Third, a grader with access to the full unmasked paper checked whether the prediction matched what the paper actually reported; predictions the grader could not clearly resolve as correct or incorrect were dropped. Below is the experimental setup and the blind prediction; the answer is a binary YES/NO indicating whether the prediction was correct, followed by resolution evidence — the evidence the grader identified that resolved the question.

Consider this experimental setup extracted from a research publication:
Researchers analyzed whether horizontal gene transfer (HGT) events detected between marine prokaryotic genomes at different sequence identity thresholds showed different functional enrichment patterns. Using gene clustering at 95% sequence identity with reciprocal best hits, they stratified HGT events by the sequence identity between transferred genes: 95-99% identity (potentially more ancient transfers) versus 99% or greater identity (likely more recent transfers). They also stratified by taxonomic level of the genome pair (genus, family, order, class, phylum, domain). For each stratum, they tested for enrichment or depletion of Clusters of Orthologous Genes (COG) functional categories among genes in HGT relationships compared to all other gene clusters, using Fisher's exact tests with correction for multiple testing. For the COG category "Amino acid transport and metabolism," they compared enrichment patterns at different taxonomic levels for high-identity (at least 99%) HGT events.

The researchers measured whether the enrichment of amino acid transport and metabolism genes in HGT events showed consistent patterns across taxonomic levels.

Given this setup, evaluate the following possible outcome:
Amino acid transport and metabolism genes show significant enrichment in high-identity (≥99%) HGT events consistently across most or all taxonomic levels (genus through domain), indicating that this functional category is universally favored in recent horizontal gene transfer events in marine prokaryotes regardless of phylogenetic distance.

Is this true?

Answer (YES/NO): NO